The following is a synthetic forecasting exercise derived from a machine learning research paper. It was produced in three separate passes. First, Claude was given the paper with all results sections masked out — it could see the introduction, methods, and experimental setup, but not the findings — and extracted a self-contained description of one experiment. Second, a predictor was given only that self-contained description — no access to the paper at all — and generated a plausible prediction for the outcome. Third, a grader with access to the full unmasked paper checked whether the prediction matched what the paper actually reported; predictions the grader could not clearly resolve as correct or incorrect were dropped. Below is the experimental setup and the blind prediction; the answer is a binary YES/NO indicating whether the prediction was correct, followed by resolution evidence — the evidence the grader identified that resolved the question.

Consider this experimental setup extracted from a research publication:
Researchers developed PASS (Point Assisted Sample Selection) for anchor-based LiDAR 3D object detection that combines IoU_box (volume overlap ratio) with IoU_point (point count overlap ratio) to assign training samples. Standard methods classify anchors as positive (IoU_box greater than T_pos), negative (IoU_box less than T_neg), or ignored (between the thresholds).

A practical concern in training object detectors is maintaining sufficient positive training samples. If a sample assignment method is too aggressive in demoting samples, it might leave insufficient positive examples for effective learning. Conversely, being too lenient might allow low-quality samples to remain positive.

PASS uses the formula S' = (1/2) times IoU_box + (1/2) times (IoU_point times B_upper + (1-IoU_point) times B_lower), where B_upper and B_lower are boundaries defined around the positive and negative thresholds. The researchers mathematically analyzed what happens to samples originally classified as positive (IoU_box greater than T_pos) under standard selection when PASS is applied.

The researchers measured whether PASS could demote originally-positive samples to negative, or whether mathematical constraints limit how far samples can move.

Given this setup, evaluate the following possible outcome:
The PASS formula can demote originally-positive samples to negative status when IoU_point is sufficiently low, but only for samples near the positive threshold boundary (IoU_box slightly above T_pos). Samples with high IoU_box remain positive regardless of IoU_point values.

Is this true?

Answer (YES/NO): NO